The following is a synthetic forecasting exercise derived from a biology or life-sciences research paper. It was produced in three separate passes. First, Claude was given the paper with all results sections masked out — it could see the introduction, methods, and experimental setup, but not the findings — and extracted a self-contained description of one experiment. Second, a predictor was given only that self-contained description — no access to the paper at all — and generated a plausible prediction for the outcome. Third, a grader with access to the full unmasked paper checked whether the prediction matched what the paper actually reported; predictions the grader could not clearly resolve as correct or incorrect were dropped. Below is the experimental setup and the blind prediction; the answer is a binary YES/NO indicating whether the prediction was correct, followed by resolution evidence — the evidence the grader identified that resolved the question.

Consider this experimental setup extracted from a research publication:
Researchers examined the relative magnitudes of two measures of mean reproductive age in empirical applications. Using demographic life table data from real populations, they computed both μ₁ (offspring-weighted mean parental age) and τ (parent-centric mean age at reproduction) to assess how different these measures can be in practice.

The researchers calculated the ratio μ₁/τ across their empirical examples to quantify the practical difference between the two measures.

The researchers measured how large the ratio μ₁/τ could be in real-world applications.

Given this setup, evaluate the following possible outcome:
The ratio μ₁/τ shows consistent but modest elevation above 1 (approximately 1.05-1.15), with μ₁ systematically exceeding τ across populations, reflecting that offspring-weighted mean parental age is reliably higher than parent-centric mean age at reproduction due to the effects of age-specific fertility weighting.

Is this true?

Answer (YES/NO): NO